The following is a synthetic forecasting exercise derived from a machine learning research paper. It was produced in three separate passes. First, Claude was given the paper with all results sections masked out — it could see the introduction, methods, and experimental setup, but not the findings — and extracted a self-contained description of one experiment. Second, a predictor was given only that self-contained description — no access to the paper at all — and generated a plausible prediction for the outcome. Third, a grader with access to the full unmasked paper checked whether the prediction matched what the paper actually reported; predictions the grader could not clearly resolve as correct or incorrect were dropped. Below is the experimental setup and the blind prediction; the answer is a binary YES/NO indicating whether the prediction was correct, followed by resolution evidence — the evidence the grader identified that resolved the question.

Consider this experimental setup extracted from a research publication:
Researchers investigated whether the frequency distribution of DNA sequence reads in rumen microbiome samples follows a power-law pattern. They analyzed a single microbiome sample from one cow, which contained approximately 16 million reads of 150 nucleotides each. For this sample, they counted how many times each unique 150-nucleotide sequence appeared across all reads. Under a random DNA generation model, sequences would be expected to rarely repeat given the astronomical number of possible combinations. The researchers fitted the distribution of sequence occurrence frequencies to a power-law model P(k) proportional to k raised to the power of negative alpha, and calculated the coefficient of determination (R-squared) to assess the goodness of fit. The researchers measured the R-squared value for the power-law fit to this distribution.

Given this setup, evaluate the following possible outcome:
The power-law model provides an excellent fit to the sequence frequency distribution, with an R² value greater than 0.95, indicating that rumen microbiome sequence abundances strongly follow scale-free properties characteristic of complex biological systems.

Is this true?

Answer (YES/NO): NO